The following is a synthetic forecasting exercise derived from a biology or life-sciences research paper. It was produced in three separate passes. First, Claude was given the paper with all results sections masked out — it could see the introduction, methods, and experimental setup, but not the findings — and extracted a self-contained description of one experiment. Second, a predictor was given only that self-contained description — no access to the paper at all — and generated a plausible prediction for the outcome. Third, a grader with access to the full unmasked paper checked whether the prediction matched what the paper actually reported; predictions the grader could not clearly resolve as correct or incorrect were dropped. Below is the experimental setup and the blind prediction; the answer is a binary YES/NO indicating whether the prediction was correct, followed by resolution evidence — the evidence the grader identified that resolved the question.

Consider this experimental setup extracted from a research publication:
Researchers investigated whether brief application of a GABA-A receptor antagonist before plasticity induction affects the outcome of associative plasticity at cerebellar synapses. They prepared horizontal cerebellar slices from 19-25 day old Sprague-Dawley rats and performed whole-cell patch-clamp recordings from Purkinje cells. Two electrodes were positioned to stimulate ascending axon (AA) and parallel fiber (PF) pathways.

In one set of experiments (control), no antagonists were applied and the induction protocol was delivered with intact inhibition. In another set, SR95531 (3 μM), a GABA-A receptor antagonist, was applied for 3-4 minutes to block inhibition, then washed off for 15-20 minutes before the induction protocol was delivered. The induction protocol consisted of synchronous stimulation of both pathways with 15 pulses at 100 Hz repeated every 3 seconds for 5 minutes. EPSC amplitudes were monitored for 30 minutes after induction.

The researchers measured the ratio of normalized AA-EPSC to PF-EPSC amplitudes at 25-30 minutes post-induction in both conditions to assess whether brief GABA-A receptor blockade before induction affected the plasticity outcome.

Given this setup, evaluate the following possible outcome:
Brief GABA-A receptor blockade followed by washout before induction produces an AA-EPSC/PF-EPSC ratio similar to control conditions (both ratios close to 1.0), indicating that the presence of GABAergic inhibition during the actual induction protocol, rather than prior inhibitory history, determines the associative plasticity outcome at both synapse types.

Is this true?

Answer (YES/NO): NO